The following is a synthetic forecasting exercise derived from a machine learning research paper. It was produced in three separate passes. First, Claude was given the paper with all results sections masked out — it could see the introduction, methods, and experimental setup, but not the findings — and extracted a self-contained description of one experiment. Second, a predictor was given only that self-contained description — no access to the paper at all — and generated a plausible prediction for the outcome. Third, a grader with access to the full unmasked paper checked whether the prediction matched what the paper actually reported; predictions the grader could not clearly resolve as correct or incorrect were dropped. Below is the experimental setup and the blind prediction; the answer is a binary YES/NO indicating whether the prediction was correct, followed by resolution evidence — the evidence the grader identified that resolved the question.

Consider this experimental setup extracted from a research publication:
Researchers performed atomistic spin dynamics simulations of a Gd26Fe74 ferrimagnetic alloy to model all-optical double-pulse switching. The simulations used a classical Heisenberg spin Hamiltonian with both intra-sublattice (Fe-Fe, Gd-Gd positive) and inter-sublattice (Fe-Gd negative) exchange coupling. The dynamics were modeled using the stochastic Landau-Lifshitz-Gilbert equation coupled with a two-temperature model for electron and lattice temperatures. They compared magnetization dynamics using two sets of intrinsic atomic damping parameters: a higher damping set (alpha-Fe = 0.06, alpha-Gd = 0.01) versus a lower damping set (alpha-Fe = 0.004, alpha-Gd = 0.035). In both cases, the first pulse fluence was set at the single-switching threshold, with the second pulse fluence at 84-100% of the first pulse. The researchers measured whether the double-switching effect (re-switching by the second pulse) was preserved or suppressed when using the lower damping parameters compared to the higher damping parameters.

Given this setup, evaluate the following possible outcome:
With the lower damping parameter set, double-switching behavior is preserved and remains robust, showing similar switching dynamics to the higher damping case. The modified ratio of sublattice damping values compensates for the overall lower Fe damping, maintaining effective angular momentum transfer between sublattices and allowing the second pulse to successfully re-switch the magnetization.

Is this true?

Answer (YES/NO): NO